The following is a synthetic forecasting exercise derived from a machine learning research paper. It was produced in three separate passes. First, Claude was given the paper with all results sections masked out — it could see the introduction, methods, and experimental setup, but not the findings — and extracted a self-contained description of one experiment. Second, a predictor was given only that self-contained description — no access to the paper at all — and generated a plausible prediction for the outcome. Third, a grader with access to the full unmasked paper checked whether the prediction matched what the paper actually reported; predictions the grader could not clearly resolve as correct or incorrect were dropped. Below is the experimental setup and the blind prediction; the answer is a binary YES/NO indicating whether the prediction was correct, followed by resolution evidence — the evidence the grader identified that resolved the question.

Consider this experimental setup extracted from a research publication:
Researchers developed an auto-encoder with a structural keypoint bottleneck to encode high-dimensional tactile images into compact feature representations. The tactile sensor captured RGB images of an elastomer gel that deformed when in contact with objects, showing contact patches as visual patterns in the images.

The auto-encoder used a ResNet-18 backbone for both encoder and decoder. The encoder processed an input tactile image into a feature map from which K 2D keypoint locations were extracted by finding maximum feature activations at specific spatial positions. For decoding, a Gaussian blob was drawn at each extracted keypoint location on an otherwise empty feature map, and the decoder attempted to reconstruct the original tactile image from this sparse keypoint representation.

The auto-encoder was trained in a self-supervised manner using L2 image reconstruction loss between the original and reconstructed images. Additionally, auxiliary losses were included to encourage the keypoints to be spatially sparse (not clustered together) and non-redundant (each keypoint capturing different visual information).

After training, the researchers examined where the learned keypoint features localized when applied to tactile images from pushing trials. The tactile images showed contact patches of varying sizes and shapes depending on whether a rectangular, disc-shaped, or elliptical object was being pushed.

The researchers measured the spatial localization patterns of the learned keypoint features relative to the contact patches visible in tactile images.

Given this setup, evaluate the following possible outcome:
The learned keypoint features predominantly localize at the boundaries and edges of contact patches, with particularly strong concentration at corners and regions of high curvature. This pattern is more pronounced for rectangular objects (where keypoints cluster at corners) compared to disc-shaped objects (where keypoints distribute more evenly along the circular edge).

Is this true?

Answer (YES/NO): NO